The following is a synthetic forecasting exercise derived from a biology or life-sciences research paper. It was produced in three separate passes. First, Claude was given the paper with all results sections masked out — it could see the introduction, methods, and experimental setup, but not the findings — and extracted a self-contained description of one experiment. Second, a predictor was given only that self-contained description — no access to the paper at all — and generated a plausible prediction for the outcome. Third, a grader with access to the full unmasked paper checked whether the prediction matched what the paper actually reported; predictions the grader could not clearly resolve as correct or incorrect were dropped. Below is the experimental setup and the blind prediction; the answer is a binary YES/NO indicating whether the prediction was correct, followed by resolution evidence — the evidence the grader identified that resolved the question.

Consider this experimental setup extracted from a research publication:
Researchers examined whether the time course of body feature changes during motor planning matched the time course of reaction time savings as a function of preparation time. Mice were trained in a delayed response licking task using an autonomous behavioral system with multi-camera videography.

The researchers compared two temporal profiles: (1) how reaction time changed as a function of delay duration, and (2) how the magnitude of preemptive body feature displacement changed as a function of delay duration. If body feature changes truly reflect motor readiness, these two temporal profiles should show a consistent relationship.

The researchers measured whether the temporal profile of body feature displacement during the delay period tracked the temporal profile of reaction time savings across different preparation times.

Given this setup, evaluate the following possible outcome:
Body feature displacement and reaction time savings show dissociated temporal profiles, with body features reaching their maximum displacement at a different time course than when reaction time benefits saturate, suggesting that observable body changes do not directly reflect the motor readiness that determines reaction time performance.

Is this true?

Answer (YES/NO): NO